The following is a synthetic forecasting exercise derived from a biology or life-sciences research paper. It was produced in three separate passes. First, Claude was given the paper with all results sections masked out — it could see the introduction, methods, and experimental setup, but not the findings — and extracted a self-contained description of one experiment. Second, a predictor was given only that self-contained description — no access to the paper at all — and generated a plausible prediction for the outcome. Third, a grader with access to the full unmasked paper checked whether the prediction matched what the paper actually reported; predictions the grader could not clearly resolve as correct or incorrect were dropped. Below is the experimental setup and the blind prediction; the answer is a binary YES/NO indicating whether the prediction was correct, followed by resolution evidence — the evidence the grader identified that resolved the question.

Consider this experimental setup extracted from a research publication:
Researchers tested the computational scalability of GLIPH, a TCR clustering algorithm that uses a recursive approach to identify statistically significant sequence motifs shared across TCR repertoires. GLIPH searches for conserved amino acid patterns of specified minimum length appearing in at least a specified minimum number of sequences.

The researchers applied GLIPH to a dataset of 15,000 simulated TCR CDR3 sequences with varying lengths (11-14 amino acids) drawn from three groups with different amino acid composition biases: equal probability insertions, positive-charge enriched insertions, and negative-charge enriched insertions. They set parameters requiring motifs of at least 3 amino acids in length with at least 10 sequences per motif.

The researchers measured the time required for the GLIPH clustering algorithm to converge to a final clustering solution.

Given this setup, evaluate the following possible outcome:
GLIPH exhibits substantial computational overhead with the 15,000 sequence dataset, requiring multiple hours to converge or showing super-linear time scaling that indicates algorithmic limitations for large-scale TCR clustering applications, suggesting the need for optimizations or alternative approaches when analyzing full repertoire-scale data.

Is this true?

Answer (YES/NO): YES